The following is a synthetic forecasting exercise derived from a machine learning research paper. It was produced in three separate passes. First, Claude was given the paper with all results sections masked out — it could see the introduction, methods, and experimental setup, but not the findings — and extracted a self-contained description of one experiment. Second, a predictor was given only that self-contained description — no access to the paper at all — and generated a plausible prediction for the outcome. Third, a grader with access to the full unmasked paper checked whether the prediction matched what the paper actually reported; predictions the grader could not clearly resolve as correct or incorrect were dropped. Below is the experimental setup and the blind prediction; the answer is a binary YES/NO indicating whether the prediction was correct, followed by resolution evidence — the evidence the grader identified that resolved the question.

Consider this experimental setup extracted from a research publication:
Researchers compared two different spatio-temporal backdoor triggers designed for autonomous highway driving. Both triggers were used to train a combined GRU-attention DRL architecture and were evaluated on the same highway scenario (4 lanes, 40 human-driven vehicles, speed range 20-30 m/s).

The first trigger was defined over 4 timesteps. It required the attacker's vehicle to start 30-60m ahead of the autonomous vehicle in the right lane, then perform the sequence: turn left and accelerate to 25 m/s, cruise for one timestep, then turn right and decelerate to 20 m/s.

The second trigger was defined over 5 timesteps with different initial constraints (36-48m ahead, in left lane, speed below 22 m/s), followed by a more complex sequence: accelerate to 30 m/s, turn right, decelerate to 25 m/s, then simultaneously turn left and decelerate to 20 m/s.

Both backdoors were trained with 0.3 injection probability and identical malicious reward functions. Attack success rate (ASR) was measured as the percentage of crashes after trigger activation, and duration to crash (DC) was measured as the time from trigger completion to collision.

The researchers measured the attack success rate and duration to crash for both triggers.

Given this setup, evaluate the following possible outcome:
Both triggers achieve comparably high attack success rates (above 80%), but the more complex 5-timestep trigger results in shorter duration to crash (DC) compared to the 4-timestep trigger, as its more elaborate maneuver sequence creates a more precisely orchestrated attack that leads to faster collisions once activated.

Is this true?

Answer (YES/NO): YES